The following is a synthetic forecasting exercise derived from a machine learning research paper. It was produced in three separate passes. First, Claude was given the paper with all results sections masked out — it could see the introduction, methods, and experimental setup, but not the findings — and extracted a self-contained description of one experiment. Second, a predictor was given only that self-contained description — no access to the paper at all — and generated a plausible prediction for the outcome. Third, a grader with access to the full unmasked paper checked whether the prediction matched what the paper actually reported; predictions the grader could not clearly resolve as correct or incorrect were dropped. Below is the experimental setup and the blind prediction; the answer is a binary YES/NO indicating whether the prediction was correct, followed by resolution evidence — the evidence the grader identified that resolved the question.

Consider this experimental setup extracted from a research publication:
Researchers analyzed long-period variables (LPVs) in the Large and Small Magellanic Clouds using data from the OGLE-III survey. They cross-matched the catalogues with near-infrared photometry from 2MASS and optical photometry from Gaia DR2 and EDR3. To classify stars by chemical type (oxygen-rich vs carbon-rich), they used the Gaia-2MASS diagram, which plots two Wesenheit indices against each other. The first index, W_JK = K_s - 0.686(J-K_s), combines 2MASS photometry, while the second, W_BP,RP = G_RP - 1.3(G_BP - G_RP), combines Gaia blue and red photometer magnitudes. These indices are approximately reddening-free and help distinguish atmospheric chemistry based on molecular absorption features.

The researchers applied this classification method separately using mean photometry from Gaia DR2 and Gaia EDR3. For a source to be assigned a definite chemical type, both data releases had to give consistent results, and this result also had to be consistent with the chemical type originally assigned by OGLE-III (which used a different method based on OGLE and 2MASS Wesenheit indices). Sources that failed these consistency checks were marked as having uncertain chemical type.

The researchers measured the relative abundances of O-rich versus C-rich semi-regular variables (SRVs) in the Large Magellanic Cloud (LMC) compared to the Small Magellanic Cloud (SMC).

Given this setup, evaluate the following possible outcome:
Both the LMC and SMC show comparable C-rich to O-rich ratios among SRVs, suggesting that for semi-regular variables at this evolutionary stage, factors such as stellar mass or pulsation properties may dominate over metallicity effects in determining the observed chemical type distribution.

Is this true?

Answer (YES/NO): NO